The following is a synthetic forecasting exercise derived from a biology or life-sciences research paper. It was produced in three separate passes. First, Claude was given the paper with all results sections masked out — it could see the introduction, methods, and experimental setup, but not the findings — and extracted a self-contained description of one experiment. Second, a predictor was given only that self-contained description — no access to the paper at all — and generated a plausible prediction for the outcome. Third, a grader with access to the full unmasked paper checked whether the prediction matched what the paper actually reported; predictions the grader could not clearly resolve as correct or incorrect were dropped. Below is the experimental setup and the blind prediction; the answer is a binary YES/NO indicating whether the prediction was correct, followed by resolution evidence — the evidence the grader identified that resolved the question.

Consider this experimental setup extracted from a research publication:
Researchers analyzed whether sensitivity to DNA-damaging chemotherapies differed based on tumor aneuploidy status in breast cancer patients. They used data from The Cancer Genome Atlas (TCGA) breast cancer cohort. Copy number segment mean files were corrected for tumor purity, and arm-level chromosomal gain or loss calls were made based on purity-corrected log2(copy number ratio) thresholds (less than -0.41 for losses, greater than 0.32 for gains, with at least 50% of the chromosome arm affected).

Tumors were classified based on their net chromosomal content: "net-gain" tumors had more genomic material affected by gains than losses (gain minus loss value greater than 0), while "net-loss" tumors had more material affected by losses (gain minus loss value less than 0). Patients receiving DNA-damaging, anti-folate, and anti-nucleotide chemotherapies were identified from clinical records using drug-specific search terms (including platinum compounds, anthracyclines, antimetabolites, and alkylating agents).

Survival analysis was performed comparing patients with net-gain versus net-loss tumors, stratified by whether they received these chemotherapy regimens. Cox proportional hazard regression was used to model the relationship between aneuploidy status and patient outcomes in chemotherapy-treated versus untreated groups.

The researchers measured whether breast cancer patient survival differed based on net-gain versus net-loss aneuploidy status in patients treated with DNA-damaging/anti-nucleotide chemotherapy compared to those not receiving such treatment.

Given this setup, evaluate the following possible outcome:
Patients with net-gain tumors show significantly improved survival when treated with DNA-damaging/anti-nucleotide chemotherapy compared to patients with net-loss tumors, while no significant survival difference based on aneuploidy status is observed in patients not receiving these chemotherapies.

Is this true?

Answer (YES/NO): YES